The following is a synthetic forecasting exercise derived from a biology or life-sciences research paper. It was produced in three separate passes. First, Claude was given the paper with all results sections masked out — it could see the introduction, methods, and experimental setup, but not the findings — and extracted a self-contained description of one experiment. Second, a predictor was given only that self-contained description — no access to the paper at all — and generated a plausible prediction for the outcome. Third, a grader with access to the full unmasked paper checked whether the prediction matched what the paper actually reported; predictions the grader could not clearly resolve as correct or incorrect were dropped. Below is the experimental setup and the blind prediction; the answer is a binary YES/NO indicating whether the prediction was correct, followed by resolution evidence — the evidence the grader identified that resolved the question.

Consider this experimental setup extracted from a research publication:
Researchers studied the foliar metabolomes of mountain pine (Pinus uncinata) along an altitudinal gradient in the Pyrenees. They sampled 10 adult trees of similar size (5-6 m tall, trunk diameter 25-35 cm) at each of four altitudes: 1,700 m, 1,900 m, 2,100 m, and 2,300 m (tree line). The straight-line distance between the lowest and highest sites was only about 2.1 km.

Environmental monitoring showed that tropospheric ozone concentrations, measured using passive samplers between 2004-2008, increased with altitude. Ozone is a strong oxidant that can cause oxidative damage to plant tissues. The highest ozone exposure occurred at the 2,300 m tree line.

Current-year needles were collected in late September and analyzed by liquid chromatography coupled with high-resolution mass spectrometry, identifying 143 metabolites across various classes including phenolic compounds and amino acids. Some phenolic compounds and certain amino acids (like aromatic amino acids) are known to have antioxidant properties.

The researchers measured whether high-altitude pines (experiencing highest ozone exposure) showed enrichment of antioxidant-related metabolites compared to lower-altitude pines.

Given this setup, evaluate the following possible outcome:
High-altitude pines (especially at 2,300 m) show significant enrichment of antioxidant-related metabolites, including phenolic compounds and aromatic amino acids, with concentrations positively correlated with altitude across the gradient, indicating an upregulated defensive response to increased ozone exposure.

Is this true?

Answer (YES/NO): NO